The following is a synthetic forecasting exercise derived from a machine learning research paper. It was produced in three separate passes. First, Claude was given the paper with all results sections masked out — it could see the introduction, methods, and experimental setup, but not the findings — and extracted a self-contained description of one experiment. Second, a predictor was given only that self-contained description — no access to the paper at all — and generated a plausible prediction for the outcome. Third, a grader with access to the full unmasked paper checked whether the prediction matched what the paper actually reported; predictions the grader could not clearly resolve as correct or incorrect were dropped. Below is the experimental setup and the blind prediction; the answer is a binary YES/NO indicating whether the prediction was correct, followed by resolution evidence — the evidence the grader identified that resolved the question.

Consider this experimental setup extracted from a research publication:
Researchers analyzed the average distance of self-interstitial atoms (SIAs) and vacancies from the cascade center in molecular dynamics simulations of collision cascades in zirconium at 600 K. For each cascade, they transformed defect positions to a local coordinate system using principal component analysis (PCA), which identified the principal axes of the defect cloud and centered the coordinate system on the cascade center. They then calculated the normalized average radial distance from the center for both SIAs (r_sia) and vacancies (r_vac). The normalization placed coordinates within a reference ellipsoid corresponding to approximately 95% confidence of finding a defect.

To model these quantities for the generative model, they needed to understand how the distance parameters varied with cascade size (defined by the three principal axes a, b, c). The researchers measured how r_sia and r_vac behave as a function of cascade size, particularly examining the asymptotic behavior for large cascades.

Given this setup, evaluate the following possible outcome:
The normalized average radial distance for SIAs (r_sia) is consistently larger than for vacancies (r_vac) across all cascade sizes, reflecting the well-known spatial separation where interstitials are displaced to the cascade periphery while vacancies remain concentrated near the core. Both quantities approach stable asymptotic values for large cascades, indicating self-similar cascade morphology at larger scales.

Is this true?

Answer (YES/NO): YES